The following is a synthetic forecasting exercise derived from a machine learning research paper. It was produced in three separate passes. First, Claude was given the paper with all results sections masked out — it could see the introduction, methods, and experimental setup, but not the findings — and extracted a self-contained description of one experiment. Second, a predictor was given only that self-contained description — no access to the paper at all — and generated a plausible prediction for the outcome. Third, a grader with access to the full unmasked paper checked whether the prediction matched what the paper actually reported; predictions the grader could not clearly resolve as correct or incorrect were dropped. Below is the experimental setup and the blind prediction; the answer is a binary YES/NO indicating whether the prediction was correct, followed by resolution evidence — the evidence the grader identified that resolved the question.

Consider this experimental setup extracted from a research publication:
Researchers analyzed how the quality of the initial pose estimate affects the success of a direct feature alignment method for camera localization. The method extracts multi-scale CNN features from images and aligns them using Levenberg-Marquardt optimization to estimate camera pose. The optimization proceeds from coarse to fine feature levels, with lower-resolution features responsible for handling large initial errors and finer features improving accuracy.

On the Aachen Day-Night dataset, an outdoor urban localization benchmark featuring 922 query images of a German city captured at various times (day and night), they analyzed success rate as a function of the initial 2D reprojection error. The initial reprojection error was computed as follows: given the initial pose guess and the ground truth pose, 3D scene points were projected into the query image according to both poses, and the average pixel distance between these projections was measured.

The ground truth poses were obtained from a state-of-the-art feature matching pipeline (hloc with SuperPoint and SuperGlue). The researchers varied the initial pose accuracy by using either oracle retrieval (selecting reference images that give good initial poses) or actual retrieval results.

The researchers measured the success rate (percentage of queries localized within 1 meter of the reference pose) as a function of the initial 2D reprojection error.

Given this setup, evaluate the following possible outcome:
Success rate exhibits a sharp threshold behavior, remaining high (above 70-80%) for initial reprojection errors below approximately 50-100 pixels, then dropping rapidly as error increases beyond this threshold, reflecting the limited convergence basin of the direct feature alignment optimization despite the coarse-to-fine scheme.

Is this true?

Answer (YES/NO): NO